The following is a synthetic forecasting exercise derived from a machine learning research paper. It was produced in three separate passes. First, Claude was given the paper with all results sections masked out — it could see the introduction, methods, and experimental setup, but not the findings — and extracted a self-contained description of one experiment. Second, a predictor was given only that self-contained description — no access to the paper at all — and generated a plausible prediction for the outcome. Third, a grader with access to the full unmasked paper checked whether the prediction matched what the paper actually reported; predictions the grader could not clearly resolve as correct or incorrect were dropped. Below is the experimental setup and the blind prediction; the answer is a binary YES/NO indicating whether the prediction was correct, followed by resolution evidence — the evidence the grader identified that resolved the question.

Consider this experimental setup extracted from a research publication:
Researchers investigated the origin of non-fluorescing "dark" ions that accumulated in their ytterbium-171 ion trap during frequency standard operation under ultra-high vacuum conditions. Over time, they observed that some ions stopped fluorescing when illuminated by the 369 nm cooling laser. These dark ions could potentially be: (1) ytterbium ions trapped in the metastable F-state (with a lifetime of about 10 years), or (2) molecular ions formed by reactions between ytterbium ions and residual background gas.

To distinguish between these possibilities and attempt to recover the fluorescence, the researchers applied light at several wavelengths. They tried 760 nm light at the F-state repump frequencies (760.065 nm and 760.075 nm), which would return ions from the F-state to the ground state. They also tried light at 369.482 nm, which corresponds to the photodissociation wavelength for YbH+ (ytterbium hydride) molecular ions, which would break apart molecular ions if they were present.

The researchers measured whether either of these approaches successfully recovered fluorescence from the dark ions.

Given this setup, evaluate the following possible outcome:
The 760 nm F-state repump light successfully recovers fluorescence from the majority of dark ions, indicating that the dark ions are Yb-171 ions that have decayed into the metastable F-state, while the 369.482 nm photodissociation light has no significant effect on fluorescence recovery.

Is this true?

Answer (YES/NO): NO